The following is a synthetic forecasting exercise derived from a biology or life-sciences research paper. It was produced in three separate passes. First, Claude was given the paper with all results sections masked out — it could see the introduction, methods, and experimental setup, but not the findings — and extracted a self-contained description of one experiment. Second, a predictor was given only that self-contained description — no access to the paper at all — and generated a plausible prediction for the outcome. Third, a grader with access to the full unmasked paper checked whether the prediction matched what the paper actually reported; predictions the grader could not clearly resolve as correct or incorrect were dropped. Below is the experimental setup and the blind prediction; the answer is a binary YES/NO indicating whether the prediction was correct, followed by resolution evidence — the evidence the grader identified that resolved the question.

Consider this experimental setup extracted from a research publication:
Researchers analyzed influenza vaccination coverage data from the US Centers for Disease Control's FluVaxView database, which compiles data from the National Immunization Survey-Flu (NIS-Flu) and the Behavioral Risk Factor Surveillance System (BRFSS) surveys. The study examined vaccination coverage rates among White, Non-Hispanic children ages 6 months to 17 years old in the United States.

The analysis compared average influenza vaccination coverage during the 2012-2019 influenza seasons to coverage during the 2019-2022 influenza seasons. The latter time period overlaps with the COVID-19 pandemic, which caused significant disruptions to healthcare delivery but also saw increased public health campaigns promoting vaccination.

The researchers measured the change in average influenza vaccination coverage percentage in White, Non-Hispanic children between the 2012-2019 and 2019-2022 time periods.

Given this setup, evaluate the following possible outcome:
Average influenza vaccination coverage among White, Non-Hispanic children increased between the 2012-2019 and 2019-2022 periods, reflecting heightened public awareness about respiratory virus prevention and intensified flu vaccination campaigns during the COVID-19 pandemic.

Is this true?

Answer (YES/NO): YES